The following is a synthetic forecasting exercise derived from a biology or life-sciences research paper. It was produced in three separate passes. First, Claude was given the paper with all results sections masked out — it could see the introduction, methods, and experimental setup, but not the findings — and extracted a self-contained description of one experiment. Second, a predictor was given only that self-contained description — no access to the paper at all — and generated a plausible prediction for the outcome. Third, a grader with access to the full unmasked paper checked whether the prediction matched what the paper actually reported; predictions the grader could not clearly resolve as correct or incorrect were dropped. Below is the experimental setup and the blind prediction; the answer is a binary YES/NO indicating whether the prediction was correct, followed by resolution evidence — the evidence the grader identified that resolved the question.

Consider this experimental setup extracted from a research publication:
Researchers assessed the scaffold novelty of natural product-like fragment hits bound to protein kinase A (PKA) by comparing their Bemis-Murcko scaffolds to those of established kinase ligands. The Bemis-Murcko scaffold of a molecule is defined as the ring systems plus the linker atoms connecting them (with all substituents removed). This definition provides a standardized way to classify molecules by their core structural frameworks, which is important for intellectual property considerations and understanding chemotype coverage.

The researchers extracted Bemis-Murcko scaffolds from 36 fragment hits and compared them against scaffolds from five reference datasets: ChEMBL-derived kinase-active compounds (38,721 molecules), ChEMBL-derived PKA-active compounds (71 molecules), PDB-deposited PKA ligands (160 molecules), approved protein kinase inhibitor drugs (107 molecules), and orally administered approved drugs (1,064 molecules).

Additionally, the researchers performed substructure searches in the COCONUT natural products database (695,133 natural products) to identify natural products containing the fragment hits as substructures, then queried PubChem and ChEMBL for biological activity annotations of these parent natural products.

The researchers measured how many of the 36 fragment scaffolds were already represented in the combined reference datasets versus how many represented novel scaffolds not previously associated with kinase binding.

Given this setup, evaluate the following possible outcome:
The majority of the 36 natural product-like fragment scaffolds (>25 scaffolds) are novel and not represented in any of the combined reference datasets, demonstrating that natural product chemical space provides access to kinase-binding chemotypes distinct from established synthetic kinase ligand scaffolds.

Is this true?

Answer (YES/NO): YES